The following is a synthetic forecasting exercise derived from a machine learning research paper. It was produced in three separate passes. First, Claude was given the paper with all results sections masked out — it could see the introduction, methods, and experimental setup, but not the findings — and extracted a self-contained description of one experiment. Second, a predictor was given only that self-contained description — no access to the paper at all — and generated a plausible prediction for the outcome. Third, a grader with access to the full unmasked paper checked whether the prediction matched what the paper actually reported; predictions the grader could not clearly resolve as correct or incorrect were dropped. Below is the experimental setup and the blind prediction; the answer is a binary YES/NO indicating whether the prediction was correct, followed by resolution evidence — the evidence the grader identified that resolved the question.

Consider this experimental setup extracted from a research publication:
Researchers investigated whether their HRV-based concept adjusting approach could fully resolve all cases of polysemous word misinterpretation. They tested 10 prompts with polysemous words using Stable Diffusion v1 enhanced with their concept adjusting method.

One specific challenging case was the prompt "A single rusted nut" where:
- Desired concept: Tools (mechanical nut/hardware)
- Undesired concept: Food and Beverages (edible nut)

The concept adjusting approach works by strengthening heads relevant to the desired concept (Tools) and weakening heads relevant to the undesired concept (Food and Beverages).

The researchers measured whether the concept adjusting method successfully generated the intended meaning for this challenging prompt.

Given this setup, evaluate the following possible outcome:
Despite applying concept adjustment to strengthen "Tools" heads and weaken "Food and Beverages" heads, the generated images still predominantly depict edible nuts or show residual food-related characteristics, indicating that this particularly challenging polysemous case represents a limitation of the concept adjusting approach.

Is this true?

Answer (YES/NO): NO